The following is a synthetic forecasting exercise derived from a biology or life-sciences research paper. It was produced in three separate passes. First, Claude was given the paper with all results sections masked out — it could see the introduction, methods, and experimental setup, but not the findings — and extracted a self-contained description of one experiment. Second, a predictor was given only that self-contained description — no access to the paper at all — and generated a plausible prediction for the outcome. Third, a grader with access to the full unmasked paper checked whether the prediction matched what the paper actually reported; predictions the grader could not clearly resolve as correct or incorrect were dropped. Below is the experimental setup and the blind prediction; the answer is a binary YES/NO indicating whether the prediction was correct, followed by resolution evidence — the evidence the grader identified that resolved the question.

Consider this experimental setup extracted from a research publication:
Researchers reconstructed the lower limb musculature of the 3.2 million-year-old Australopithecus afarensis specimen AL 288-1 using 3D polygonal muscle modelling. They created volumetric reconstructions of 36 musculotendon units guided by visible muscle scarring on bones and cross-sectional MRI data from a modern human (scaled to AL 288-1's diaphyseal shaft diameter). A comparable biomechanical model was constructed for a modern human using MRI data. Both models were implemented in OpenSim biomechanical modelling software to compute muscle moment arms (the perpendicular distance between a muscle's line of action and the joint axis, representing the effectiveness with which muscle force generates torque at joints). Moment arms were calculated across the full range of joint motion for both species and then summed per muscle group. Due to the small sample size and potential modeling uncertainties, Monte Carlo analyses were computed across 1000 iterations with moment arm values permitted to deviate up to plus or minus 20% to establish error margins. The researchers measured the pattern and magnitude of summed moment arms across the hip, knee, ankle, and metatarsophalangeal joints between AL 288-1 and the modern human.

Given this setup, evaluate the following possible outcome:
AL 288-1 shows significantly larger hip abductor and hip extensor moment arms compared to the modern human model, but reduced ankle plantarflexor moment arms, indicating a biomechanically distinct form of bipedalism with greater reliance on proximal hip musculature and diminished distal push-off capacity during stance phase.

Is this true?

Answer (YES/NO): NO